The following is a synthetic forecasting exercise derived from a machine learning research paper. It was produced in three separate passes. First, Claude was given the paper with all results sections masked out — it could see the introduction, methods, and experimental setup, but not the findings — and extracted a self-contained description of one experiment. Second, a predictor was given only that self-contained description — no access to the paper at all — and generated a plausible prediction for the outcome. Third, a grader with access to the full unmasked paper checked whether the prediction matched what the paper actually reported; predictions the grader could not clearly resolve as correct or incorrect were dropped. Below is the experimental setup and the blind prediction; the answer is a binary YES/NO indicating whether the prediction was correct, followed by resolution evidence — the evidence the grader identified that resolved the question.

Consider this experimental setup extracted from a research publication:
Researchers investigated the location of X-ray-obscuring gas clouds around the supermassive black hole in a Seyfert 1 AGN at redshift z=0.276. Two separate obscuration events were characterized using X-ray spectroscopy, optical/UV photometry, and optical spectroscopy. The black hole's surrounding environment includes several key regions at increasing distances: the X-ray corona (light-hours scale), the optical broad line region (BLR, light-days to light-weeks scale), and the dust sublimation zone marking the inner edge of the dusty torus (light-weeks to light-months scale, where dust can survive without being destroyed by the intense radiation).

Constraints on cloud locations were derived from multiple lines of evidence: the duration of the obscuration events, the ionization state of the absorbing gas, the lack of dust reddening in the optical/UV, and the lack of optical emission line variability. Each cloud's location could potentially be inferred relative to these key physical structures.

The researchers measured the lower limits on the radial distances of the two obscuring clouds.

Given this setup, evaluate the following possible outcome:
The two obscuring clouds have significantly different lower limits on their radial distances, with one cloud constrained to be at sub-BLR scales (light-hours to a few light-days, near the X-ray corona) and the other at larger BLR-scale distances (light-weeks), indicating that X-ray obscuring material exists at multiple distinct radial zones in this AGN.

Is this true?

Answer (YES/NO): NO